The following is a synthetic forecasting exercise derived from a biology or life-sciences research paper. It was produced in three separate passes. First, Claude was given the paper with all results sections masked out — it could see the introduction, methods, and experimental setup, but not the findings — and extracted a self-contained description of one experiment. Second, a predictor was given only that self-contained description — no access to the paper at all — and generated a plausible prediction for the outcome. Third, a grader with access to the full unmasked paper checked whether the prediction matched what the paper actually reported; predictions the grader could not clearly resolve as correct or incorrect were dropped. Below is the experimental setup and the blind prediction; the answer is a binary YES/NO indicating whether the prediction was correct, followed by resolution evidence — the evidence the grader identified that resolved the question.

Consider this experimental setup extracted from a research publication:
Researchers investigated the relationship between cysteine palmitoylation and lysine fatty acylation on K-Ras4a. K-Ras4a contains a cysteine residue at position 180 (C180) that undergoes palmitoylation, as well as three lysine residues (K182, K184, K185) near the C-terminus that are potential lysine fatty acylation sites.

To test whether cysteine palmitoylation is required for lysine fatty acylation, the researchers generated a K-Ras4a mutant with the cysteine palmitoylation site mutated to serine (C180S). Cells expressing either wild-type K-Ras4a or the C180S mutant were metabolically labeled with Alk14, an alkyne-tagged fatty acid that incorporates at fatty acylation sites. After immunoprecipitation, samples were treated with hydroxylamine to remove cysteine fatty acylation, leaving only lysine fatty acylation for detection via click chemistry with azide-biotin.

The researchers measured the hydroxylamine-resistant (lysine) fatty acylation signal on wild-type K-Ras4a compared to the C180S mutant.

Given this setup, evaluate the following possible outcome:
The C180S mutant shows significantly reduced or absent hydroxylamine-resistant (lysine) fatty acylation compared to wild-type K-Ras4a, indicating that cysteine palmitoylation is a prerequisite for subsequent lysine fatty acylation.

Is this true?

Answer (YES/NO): NO